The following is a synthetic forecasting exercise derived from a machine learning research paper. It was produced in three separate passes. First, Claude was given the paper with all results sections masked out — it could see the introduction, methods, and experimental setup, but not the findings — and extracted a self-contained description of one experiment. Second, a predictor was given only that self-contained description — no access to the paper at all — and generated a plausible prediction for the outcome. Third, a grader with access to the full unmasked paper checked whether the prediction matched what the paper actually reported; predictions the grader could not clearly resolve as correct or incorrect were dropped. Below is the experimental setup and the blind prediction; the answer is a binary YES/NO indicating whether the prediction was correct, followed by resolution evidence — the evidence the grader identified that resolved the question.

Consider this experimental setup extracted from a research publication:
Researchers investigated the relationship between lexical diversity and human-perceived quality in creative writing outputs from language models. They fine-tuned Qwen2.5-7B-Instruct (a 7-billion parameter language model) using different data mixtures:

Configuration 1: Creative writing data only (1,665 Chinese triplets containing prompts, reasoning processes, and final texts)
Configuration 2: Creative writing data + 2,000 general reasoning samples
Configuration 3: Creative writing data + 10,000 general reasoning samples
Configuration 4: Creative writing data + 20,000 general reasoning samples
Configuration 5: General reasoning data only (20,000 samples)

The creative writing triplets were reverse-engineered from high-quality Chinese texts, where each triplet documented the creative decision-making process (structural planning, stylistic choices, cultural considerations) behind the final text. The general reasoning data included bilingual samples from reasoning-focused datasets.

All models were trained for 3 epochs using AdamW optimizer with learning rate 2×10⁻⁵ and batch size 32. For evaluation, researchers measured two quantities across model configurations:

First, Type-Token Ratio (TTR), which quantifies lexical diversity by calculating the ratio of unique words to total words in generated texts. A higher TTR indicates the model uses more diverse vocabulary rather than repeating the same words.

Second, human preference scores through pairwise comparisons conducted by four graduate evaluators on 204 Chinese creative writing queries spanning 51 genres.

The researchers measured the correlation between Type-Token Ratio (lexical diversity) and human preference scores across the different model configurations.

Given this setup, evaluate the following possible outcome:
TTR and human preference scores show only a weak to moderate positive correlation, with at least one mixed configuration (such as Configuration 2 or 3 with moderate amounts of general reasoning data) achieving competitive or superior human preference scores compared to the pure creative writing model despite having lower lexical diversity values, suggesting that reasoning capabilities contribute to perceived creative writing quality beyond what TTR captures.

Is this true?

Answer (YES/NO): NO